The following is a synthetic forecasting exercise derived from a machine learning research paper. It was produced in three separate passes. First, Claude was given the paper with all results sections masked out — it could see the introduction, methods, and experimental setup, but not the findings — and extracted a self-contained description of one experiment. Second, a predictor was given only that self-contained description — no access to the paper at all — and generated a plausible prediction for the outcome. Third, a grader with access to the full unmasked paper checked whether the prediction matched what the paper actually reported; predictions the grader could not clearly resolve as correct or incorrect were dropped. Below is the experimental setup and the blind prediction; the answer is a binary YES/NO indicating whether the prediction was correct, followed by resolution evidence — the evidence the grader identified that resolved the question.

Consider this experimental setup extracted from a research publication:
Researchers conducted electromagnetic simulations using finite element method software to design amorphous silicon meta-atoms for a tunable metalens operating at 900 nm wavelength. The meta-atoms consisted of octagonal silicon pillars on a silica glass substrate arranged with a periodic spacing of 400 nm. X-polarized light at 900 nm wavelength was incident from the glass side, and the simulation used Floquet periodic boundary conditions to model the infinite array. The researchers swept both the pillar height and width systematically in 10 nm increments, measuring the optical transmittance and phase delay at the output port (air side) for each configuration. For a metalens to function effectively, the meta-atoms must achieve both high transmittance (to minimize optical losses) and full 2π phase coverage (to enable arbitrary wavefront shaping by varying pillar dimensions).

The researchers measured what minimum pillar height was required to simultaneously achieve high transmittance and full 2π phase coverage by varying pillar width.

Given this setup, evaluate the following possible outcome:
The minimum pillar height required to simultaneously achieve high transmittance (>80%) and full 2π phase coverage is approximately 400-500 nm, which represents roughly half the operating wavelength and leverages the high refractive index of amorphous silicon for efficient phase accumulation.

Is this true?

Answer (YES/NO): NO